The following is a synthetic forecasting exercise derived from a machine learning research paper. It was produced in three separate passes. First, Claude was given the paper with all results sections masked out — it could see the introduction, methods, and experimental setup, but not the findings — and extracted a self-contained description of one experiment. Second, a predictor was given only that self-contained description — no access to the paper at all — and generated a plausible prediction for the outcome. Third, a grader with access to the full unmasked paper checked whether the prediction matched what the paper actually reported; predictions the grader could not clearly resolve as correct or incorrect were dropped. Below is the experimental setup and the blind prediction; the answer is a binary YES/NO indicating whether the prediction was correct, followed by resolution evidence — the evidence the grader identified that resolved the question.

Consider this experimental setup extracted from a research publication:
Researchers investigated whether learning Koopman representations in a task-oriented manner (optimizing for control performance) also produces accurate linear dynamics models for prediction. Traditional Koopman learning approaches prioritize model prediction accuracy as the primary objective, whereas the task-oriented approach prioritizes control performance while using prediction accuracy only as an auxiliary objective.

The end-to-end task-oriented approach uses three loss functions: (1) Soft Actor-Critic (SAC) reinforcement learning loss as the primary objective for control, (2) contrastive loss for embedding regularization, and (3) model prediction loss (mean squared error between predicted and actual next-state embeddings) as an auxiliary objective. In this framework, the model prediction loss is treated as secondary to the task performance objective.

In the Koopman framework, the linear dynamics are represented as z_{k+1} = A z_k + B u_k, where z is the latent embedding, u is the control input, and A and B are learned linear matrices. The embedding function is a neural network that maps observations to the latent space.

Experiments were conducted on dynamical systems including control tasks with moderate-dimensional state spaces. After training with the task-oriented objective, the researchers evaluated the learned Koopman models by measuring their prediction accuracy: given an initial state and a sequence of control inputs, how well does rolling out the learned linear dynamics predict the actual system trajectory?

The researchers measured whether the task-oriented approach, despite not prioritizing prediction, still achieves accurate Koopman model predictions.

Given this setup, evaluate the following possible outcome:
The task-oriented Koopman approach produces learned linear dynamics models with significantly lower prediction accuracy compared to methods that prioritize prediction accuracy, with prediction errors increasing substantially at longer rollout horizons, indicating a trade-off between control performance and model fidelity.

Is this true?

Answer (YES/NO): NO